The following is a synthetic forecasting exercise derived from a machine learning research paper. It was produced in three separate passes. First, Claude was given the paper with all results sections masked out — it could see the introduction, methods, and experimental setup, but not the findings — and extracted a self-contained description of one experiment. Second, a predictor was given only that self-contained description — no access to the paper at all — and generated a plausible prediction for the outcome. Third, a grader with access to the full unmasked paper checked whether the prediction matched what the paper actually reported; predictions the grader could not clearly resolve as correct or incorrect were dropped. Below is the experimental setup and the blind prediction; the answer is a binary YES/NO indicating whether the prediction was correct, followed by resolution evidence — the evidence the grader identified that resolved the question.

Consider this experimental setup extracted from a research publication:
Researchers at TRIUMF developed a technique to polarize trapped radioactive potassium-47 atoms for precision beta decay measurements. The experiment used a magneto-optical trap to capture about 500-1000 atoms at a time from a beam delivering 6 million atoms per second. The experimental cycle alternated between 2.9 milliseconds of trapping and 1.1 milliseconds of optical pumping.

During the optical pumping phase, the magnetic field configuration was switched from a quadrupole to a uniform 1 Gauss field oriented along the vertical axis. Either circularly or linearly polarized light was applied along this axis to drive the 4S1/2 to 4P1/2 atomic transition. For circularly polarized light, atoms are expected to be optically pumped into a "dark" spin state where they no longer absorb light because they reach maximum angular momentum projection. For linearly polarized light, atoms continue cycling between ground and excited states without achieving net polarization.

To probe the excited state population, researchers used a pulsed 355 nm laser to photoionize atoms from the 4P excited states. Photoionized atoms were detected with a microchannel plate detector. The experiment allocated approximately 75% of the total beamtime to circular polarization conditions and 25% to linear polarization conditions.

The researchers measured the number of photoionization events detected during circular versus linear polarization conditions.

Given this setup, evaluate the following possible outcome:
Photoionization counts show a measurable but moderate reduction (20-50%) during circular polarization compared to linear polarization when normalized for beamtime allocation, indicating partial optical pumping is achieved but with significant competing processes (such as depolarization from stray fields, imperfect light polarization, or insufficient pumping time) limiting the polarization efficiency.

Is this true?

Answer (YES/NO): NO